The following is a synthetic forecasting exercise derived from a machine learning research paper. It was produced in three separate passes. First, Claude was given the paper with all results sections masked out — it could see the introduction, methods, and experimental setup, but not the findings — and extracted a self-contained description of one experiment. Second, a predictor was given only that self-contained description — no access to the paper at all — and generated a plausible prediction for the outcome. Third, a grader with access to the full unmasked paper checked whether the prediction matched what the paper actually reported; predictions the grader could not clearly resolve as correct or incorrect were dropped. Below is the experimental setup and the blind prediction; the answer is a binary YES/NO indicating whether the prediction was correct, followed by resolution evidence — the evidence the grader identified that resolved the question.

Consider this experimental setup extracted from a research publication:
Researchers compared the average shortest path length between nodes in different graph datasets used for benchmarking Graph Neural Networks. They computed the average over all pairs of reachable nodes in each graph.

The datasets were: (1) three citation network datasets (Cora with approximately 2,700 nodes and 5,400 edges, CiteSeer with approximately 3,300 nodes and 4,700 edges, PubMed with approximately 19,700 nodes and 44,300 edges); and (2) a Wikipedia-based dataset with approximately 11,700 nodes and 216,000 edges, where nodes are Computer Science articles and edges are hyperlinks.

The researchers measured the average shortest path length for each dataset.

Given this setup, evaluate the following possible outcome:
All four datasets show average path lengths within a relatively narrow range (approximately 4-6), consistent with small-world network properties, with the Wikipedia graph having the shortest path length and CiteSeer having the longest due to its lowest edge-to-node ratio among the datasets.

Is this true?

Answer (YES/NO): NO